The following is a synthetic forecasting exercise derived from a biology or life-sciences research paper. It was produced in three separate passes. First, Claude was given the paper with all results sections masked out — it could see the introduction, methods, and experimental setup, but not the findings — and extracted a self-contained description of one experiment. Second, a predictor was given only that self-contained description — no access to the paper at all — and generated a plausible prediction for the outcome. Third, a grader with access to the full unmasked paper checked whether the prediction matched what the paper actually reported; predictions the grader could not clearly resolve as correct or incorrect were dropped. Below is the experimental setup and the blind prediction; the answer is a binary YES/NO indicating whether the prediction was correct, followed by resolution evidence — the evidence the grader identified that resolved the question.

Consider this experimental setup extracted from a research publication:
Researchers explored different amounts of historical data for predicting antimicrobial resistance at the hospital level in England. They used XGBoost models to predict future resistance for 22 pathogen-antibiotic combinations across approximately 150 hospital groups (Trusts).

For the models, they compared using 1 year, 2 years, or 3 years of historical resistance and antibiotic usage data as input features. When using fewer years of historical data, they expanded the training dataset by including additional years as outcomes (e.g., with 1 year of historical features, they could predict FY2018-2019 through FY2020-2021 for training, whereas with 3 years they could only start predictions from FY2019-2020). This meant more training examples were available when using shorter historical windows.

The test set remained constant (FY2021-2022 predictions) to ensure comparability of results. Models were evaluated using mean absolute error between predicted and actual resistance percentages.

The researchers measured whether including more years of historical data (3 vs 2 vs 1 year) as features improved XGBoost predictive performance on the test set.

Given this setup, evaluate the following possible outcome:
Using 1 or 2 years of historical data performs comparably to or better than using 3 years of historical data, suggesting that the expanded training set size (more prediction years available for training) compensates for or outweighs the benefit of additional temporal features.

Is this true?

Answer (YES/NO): YES